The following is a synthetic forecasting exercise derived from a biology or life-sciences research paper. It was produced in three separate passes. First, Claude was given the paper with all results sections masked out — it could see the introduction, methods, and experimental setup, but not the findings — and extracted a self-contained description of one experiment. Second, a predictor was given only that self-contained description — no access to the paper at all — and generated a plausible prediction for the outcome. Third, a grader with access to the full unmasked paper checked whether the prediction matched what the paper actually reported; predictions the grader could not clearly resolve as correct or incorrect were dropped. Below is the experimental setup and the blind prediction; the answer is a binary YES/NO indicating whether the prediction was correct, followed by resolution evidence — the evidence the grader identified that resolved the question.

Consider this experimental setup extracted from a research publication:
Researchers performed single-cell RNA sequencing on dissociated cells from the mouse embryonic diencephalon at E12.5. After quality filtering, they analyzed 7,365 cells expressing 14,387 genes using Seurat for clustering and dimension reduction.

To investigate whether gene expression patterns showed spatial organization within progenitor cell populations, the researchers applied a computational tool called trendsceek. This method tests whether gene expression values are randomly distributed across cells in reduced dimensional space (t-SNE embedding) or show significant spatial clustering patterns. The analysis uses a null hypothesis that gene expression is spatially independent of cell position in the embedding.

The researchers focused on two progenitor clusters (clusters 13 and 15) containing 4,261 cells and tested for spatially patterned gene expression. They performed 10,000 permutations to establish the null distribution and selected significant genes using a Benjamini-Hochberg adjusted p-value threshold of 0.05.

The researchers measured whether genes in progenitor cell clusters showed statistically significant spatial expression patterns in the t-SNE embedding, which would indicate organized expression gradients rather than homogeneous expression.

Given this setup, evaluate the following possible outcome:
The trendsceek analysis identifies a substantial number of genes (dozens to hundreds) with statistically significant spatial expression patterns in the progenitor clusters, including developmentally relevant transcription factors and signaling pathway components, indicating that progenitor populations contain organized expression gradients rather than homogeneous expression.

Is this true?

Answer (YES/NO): YES